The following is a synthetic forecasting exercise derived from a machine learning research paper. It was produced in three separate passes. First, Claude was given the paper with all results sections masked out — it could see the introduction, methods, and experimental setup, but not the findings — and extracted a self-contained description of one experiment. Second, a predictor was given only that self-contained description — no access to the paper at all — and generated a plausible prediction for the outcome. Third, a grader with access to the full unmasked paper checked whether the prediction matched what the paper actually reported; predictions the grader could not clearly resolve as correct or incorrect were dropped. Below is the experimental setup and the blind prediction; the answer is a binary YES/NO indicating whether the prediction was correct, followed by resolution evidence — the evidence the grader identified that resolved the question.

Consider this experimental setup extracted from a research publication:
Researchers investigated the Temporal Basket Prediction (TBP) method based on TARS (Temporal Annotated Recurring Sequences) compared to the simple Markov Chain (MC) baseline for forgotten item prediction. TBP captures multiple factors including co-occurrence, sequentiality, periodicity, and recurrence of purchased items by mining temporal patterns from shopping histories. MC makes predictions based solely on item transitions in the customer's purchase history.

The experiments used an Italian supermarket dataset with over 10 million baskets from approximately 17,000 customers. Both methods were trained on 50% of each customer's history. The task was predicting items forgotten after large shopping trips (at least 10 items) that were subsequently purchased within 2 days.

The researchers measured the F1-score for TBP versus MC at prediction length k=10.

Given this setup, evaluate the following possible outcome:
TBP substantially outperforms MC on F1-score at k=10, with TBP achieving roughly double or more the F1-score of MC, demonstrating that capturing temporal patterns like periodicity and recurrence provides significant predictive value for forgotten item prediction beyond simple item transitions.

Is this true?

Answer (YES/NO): NO